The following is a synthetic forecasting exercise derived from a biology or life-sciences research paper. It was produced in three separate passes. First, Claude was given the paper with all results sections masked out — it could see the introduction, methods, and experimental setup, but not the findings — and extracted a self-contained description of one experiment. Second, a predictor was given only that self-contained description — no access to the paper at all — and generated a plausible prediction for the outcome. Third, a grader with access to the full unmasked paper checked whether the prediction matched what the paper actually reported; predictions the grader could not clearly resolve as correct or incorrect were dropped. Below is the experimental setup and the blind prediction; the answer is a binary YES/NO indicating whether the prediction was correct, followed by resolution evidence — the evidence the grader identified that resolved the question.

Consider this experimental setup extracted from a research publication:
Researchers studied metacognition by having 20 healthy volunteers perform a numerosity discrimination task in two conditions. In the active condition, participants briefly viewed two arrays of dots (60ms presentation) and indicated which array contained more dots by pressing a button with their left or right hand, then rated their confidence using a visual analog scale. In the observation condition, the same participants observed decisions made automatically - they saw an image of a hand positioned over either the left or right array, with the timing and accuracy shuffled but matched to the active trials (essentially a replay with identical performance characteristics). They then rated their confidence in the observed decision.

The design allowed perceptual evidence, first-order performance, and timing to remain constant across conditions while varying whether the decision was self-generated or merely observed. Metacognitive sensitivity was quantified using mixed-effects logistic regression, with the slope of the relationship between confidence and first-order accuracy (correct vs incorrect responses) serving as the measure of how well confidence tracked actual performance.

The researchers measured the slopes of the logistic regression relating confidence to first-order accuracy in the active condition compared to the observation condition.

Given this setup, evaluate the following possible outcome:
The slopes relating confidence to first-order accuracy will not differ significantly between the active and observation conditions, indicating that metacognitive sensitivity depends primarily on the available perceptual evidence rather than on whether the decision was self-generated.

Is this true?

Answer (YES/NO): NO